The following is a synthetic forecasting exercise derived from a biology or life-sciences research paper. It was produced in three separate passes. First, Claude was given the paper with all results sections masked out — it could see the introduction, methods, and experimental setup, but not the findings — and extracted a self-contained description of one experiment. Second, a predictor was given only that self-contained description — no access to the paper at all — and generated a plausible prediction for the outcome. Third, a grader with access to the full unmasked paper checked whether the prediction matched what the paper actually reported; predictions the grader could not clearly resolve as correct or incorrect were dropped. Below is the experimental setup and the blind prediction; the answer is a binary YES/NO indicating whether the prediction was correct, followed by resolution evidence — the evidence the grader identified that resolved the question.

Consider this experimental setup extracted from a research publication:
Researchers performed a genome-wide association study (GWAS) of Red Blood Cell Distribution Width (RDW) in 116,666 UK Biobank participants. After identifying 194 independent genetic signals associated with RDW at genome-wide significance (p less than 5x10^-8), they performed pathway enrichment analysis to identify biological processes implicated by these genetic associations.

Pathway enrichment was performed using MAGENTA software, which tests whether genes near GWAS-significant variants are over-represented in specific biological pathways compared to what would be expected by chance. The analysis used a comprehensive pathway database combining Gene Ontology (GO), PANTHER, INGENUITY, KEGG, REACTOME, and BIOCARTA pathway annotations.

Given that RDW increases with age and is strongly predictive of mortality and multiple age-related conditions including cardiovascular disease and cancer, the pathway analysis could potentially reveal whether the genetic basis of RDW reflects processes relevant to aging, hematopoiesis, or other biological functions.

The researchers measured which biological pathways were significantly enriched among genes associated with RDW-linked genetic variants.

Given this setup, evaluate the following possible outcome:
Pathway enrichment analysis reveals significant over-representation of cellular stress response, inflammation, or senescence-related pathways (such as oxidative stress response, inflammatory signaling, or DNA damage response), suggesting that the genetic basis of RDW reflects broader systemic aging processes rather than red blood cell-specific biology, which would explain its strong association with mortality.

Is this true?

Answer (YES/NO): NO